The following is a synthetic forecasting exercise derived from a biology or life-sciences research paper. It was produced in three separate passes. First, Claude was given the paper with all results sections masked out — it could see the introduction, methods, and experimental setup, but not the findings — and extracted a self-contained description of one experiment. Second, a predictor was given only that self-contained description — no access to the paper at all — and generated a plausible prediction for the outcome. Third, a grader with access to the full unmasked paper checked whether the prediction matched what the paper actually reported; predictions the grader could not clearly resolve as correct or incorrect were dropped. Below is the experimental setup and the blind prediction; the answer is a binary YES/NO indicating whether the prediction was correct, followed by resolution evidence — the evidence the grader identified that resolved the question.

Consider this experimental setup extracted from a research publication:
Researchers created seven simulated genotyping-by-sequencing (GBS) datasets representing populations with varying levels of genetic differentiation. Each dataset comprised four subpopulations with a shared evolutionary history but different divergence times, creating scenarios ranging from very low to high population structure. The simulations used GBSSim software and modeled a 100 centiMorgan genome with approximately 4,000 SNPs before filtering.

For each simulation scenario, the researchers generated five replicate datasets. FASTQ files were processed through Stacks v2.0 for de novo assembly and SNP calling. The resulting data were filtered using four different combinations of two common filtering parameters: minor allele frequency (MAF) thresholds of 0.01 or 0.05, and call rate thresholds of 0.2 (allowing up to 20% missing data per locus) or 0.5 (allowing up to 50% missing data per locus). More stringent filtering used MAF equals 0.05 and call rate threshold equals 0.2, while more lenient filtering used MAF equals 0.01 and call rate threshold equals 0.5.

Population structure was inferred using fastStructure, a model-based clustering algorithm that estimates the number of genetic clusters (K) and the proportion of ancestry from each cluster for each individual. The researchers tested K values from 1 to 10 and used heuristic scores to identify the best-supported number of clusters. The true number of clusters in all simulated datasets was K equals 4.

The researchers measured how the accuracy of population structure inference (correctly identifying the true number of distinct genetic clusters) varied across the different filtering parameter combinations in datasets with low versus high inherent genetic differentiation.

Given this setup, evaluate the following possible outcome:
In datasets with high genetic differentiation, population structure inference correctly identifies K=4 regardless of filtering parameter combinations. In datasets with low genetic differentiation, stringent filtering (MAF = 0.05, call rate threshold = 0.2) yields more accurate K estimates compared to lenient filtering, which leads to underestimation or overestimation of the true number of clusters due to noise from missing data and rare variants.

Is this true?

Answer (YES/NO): YES